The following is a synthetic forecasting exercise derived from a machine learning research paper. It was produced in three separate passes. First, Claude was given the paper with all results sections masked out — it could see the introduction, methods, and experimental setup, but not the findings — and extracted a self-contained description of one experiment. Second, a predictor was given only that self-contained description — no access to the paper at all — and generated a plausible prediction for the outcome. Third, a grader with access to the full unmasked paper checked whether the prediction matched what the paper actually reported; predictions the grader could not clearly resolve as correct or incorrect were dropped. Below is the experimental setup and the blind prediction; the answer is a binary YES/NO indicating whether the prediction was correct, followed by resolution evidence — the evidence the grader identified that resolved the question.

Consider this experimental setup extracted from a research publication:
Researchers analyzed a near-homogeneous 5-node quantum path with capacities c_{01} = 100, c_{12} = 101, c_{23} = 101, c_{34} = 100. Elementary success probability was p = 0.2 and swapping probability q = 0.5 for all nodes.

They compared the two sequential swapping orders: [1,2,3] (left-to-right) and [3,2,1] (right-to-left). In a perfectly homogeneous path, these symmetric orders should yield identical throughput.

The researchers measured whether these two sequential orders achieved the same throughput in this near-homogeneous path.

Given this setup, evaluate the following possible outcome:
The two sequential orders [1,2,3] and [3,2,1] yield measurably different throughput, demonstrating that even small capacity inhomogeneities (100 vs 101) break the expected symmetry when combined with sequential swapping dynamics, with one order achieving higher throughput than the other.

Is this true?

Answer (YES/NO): NO